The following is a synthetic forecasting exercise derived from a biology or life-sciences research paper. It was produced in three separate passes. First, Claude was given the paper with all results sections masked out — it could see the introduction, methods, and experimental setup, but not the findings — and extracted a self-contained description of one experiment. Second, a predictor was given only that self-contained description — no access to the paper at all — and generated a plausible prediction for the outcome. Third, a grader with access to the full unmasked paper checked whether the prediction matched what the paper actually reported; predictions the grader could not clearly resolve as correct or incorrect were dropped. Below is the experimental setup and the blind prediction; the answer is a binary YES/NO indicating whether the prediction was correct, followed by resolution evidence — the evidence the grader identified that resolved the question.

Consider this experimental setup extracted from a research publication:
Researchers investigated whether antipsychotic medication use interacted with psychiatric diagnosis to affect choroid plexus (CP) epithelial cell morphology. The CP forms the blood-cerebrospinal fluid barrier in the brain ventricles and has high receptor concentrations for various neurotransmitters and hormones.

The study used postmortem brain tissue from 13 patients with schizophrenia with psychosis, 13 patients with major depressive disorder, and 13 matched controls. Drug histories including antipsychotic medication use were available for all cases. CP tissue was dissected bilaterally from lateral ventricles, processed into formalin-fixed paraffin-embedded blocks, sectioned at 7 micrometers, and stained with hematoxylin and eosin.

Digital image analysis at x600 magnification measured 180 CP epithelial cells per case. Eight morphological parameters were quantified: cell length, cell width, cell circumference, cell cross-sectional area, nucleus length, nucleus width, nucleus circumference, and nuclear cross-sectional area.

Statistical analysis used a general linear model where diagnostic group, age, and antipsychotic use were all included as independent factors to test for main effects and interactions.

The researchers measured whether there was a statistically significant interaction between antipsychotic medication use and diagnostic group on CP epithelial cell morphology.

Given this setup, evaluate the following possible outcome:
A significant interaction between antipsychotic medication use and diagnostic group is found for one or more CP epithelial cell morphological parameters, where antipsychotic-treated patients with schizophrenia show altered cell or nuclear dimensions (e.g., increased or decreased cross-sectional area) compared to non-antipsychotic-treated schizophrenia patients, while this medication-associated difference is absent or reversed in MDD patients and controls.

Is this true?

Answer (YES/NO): YES